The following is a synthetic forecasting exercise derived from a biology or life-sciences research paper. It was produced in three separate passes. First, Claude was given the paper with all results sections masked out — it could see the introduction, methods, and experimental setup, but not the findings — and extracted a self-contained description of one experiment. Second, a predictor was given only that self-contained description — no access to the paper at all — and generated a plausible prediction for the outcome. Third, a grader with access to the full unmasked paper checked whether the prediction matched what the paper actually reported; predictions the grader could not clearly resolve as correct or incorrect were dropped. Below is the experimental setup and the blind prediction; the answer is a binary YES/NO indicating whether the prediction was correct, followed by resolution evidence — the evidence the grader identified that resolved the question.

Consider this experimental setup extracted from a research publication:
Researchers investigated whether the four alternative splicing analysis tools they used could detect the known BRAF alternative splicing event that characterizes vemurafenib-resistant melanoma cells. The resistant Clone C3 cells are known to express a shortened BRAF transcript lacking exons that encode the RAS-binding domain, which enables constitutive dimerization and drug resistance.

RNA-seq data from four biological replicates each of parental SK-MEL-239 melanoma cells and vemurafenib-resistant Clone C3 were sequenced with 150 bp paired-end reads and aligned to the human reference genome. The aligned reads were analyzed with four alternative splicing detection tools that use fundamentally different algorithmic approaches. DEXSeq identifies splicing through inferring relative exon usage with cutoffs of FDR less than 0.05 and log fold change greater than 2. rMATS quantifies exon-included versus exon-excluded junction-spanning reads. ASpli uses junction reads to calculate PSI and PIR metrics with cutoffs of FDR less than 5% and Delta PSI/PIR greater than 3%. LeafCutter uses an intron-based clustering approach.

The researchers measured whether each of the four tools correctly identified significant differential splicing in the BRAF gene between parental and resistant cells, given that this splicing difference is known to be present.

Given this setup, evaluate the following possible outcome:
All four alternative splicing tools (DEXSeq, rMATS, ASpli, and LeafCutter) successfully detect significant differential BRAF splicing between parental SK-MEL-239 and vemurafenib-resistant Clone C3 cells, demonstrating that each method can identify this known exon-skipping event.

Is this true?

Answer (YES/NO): NO